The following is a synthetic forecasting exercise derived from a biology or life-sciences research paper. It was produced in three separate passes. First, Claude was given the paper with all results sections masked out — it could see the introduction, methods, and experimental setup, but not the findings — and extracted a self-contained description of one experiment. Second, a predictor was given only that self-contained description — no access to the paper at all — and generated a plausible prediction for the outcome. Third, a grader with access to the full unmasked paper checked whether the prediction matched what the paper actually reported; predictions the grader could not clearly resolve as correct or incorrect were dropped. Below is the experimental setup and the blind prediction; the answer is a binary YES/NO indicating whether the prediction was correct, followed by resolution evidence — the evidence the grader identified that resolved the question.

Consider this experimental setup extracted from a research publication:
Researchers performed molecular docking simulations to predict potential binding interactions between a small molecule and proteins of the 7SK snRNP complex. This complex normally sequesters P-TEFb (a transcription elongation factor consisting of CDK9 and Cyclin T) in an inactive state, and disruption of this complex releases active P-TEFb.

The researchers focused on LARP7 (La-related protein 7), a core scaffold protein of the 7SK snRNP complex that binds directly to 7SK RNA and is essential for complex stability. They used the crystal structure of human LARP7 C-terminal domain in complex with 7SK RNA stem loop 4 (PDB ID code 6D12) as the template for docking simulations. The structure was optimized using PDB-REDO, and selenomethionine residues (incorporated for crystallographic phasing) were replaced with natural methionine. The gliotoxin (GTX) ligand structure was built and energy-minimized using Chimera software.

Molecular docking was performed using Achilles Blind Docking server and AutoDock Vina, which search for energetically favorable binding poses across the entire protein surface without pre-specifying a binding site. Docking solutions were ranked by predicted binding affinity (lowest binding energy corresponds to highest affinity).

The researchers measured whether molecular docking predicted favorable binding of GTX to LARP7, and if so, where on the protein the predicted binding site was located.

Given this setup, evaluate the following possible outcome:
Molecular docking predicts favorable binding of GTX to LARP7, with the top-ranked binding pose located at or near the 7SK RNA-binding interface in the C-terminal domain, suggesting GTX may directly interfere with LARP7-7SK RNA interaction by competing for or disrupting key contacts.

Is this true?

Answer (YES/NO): YES